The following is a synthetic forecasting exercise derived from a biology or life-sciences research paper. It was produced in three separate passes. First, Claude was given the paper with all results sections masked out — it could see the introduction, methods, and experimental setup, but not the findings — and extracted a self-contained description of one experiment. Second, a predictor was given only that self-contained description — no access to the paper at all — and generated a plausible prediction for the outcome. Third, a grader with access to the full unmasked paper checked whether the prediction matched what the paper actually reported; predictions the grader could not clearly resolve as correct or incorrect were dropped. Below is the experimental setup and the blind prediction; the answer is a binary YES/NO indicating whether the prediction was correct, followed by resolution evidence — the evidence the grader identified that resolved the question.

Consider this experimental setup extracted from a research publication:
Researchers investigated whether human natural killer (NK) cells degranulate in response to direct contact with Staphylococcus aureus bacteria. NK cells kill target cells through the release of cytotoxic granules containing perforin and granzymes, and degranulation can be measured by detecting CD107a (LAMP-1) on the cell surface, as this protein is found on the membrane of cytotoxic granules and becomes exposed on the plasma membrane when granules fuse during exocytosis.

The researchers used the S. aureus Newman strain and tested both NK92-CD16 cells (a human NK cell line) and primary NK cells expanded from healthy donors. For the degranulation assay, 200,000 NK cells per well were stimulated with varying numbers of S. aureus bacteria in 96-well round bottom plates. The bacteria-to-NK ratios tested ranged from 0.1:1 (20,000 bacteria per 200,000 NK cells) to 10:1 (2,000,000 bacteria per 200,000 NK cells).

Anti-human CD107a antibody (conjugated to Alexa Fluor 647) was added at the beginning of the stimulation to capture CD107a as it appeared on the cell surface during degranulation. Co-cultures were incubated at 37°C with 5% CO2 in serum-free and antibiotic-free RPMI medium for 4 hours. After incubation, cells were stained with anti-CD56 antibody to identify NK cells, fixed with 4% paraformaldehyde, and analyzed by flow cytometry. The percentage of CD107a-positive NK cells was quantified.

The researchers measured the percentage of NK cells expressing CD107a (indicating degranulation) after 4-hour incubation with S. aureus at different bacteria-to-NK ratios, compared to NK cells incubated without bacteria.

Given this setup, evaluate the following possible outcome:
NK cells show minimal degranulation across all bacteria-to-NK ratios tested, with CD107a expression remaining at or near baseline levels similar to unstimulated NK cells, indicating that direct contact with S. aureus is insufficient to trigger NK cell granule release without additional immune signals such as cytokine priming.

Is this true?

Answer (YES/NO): NO